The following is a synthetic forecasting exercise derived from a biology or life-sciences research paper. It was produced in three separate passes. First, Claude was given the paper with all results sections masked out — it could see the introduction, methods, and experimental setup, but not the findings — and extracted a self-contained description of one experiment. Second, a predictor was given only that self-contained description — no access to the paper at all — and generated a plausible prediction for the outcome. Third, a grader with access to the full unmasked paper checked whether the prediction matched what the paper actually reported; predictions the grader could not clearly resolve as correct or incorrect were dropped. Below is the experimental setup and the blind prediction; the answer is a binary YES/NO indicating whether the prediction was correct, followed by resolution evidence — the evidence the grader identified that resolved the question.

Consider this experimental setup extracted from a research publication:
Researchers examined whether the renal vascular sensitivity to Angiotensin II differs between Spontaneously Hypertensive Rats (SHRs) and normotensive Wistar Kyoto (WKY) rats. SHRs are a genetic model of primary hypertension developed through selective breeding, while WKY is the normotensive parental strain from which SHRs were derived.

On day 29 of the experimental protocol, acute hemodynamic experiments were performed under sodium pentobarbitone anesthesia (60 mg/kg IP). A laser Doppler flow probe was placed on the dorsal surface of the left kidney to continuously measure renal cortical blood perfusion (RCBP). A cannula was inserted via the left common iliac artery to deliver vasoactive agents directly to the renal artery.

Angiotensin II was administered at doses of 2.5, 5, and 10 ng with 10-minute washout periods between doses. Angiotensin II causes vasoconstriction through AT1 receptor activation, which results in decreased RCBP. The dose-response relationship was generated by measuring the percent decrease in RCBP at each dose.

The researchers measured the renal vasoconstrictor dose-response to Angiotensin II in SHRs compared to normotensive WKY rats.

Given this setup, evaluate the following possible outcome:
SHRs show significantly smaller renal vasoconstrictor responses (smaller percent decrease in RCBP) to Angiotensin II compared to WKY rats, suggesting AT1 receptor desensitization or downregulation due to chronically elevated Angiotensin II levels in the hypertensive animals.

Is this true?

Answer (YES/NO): NO